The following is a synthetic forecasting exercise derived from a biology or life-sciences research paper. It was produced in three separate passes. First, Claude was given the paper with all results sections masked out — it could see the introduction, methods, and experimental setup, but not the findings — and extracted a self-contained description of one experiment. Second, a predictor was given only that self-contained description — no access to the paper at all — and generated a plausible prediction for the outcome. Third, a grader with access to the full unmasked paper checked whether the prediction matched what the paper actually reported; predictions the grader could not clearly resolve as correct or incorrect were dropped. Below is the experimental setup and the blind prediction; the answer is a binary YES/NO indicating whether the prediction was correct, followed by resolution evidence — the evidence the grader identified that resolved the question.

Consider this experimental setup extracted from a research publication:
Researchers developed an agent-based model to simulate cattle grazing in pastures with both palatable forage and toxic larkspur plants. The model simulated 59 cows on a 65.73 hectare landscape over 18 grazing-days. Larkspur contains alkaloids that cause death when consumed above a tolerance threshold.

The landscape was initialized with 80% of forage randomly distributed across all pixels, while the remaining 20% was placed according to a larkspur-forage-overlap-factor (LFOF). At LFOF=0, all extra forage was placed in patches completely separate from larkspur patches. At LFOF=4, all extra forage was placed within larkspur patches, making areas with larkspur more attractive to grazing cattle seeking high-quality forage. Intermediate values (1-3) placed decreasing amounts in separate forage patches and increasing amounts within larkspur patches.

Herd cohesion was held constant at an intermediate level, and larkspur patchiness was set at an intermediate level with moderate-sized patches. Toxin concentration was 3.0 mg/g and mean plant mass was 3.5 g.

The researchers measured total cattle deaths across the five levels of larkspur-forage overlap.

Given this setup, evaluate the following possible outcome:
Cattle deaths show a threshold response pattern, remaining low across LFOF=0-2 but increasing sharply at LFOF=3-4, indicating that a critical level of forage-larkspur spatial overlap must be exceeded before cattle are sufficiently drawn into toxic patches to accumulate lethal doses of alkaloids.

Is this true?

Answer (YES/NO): NO